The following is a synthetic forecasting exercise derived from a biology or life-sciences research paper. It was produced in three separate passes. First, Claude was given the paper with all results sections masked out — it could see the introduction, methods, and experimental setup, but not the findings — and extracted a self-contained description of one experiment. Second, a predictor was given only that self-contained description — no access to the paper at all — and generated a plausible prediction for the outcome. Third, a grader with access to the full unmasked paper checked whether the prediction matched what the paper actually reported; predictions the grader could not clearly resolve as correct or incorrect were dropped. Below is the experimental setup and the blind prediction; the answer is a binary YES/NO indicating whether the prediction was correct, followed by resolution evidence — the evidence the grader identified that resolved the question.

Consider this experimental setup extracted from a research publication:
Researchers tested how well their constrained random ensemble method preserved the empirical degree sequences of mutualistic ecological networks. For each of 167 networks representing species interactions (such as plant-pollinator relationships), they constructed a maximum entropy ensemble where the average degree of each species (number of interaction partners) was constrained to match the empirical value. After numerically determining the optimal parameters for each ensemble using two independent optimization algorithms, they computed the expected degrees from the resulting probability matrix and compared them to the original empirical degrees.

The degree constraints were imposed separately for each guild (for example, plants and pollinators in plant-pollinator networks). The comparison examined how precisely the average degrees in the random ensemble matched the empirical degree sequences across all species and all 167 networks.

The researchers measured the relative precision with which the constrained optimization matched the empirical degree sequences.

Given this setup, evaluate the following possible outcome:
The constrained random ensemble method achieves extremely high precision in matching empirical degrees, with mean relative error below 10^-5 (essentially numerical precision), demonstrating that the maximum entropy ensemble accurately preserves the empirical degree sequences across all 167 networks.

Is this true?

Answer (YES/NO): NO